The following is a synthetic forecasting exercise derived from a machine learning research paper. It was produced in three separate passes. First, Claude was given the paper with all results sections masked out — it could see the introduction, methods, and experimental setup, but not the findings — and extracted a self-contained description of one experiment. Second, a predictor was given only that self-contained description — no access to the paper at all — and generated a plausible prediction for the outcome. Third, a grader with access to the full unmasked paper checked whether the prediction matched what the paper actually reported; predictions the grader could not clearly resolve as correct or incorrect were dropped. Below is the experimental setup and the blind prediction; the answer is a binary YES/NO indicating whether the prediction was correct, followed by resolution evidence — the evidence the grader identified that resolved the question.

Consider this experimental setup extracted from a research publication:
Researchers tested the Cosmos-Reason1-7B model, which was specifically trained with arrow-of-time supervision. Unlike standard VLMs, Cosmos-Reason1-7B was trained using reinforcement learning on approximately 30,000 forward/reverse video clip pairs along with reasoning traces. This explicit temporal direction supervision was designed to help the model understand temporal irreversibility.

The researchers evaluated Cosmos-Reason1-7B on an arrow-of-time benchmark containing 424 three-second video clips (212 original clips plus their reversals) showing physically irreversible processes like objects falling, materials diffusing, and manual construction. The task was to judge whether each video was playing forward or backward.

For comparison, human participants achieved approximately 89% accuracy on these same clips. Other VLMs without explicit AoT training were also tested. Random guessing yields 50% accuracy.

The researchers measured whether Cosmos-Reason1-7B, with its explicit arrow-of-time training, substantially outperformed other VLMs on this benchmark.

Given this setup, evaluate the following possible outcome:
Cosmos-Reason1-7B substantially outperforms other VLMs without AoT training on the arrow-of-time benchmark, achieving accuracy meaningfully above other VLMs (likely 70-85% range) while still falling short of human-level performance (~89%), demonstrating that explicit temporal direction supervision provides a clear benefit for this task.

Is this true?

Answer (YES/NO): NO